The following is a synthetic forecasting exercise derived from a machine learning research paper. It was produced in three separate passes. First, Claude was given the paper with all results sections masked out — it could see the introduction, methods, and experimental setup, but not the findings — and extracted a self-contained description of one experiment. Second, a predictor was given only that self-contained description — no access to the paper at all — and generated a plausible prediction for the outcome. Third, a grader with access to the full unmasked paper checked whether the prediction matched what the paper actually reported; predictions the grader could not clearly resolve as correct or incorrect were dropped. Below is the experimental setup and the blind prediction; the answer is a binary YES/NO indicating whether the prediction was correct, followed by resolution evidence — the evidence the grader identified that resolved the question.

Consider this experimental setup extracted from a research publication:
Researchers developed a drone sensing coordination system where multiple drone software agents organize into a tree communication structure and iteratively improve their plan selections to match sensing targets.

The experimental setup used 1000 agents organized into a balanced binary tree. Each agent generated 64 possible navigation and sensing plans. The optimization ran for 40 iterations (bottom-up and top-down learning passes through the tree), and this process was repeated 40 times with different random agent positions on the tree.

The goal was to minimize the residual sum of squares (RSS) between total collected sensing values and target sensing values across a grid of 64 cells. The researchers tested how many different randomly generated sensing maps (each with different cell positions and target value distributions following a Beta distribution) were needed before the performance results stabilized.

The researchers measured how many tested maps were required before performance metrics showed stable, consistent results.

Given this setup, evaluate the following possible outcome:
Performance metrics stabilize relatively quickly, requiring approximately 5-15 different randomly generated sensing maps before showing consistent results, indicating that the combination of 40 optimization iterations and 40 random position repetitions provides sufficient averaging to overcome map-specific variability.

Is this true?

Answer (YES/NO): NO